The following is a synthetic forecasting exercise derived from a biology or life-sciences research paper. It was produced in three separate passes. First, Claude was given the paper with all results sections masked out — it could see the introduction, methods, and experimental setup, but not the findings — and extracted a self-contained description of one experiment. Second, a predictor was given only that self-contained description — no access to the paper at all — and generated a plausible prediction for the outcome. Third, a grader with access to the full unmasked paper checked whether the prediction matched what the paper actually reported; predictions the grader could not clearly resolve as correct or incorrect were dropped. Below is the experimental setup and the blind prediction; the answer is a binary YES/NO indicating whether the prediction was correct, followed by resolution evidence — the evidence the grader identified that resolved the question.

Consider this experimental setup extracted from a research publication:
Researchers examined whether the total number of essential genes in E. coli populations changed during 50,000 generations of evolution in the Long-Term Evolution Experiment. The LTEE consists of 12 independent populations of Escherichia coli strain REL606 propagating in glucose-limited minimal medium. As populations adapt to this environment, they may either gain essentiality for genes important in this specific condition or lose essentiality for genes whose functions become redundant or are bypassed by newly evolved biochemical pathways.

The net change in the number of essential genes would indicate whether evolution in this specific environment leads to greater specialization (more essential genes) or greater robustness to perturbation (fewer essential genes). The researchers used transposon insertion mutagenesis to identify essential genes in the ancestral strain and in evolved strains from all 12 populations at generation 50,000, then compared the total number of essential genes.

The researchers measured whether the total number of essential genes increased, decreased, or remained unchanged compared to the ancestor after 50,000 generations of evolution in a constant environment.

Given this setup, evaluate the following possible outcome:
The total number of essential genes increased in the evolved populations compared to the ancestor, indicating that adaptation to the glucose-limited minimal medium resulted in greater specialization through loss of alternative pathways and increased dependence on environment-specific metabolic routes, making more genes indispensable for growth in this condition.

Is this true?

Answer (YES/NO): YES